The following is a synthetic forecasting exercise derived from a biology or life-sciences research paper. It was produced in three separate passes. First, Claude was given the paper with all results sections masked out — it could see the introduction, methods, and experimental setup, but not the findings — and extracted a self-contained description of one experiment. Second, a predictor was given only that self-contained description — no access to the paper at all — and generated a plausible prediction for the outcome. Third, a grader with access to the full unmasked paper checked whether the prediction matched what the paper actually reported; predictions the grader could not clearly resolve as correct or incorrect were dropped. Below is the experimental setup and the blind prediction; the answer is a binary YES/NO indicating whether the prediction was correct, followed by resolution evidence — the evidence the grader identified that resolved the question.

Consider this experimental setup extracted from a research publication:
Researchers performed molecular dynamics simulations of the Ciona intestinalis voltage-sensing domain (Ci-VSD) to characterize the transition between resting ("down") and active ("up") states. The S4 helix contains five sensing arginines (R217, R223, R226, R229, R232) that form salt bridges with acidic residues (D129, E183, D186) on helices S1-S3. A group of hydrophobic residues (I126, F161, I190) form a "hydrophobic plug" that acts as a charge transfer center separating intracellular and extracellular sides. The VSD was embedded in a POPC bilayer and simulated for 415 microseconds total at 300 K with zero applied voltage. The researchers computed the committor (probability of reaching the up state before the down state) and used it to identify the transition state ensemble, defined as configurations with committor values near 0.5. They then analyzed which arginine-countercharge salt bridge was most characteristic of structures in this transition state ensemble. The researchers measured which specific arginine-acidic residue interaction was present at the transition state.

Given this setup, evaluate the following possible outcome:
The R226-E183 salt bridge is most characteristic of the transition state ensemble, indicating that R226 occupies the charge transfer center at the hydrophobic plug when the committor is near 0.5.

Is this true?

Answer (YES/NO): NO